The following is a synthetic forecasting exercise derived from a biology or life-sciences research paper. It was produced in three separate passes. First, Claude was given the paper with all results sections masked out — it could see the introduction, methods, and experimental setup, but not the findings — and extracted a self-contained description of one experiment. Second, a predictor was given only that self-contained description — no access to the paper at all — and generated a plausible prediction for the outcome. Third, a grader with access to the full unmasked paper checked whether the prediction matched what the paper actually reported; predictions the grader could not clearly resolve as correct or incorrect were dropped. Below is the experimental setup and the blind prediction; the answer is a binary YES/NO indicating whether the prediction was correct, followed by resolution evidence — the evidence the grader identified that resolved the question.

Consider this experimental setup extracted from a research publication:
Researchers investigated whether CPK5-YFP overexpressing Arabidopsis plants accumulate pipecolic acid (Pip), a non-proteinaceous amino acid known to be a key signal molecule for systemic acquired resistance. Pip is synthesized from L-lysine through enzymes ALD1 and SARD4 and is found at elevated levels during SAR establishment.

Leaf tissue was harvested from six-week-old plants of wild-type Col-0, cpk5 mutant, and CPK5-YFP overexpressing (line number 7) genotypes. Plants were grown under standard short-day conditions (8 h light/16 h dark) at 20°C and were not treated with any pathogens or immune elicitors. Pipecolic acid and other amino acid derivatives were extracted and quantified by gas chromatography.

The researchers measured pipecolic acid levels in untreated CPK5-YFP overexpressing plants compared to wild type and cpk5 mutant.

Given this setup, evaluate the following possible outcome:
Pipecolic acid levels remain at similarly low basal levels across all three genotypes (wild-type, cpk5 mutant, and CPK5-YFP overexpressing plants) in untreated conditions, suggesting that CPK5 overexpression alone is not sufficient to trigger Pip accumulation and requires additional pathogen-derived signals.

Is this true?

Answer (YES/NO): NO